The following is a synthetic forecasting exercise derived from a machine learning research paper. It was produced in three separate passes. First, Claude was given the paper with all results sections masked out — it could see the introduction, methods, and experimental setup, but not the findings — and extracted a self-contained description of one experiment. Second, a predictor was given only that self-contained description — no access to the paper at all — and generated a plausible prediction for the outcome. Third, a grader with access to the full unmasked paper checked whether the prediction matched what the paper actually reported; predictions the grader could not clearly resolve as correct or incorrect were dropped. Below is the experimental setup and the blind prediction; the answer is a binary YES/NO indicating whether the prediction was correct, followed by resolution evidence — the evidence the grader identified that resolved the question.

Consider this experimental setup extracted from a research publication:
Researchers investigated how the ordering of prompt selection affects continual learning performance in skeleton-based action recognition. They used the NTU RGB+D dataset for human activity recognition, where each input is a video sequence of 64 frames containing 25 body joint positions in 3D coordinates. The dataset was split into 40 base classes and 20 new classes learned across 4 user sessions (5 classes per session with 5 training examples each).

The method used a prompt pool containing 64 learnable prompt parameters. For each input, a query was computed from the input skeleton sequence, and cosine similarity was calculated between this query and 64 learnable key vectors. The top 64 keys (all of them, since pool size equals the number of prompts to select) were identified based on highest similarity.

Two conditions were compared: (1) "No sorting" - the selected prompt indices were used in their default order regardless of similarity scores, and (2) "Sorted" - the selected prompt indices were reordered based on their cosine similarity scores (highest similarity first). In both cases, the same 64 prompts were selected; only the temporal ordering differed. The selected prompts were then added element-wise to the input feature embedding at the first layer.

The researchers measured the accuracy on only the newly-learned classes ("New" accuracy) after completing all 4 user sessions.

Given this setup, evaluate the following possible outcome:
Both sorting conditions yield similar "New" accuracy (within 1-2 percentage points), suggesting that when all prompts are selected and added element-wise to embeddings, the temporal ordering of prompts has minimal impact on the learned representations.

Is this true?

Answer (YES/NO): NO